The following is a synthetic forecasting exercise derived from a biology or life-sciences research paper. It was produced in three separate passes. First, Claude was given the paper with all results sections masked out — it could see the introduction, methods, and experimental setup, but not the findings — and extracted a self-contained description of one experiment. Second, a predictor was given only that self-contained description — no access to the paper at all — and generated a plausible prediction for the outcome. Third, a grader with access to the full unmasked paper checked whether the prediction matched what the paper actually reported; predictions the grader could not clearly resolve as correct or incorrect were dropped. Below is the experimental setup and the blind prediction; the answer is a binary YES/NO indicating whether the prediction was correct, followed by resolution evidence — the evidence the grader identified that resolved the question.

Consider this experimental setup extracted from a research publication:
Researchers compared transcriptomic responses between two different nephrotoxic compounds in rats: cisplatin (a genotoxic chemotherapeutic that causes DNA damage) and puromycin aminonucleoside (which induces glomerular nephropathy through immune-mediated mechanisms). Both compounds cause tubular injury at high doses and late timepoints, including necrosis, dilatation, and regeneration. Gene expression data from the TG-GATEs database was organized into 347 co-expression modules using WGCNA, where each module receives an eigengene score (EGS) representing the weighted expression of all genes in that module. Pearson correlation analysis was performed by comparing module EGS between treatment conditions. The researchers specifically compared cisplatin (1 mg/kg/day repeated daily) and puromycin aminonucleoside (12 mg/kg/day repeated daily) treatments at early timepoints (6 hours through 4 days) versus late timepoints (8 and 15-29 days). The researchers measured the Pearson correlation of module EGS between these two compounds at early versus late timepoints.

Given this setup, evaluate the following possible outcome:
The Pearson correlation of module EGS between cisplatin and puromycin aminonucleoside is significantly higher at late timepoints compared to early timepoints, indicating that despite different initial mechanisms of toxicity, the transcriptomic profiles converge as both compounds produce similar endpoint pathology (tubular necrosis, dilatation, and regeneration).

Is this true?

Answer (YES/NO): YES